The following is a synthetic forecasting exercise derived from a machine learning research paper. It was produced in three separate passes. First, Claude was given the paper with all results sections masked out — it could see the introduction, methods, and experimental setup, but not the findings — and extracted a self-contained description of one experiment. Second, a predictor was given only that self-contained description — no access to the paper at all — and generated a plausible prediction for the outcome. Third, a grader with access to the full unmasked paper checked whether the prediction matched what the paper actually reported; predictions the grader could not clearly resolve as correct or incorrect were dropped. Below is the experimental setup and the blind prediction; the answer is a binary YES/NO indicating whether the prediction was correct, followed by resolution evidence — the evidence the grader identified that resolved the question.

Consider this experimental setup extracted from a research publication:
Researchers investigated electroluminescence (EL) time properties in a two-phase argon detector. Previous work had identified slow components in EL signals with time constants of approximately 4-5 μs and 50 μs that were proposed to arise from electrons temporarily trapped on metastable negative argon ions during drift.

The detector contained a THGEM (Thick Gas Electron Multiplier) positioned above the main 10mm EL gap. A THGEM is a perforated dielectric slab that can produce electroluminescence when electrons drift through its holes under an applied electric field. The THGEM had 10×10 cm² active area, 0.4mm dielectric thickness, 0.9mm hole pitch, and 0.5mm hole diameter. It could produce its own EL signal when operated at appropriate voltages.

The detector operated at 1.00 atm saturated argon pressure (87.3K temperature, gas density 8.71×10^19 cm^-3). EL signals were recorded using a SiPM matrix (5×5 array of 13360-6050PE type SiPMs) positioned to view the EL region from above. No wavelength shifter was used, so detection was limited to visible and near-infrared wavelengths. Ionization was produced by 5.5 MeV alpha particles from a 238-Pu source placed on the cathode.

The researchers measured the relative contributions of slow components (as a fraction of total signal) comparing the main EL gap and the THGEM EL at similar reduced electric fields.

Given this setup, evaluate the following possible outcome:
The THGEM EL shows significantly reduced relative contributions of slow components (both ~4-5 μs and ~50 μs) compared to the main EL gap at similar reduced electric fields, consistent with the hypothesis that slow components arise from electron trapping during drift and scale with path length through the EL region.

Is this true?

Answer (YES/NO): YES